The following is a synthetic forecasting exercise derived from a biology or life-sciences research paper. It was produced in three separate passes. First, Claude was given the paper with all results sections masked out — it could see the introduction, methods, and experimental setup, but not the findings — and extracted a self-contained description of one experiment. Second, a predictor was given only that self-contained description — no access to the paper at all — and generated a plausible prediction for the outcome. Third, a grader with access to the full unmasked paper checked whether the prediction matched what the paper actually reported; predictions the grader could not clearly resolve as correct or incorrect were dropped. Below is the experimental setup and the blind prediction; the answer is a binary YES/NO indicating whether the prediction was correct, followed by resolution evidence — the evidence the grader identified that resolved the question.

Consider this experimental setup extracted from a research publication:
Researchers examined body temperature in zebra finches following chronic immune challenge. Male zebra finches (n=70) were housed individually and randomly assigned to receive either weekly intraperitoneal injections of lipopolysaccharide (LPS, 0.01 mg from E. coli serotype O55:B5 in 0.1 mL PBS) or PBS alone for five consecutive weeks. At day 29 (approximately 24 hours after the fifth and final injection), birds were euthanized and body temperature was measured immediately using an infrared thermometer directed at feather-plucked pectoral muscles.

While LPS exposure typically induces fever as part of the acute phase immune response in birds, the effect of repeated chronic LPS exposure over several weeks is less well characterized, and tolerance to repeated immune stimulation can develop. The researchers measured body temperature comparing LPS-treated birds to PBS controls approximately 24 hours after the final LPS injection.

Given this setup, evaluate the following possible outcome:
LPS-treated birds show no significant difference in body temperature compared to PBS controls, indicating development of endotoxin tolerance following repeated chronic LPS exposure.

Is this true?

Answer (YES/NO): NO